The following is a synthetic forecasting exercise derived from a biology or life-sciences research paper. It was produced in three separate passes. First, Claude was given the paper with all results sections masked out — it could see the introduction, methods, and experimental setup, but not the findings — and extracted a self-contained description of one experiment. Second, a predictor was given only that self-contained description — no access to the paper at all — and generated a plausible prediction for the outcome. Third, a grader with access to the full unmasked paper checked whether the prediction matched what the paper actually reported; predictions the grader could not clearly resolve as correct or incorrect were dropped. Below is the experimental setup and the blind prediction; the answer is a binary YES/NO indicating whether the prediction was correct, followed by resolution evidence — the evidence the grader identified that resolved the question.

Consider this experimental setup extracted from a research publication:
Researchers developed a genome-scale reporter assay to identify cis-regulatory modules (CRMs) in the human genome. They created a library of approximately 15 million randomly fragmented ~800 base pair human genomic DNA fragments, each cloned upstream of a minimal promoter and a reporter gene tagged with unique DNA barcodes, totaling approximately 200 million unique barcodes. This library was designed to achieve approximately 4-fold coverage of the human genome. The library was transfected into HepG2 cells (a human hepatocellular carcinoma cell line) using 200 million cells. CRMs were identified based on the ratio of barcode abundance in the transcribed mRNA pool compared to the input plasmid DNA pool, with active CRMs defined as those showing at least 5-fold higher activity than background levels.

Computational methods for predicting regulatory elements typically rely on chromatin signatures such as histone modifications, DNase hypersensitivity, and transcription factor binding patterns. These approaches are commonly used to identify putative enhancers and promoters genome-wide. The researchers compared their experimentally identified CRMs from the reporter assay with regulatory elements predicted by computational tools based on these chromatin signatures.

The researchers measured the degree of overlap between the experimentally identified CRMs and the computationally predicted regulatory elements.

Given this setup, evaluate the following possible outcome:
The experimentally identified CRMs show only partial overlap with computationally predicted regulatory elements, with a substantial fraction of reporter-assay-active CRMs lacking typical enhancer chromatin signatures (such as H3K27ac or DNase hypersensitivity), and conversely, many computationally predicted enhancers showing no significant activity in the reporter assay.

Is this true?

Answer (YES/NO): YES